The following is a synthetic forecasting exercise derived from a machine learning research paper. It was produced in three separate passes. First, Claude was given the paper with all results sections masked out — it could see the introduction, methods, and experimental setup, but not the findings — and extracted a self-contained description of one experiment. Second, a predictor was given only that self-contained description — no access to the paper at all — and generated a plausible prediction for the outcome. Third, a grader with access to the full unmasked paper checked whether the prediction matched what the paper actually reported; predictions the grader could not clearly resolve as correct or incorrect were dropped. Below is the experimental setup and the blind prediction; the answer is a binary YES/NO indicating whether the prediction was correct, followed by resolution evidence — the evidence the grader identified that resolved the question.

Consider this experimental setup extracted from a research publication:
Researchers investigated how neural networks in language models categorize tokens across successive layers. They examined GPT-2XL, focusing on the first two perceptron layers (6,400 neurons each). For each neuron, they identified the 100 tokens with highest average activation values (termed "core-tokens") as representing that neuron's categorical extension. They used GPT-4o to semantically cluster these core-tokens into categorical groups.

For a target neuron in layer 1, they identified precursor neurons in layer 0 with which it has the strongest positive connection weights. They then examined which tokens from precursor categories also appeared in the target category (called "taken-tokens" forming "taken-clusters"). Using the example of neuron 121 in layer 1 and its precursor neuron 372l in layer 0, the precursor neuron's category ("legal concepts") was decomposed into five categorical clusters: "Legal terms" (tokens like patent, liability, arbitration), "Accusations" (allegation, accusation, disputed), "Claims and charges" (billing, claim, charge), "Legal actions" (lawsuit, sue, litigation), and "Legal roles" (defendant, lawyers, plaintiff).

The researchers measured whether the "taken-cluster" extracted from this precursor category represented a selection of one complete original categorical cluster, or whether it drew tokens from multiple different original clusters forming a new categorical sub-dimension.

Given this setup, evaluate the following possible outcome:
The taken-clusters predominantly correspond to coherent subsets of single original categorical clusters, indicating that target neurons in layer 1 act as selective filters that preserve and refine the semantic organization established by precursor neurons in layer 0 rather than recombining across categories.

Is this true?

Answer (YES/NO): NO